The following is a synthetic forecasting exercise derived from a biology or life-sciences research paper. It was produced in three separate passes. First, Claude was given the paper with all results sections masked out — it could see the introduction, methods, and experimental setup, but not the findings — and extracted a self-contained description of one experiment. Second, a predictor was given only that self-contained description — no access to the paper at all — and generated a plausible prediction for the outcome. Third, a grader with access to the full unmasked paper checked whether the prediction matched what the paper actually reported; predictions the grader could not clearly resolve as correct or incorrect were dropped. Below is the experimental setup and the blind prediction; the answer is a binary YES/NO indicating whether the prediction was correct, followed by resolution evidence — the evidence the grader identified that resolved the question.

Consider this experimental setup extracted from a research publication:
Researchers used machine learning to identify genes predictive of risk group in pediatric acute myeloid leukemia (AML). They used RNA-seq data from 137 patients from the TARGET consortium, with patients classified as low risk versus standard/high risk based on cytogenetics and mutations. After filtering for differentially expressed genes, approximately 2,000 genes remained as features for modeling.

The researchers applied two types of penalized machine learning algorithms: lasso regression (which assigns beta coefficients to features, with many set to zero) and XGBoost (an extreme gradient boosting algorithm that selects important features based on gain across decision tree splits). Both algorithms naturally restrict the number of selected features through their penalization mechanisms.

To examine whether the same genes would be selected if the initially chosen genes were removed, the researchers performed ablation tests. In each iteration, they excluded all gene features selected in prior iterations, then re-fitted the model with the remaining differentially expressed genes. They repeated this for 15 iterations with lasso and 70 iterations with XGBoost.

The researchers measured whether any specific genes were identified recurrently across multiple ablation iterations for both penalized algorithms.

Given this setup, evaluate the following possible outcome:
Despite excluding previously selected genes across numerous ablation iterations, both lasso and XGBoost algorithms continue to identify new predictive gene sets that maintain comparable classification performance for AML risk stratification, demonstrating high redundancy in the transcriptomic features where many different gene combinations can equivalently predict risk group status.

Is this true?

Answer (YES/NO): NO